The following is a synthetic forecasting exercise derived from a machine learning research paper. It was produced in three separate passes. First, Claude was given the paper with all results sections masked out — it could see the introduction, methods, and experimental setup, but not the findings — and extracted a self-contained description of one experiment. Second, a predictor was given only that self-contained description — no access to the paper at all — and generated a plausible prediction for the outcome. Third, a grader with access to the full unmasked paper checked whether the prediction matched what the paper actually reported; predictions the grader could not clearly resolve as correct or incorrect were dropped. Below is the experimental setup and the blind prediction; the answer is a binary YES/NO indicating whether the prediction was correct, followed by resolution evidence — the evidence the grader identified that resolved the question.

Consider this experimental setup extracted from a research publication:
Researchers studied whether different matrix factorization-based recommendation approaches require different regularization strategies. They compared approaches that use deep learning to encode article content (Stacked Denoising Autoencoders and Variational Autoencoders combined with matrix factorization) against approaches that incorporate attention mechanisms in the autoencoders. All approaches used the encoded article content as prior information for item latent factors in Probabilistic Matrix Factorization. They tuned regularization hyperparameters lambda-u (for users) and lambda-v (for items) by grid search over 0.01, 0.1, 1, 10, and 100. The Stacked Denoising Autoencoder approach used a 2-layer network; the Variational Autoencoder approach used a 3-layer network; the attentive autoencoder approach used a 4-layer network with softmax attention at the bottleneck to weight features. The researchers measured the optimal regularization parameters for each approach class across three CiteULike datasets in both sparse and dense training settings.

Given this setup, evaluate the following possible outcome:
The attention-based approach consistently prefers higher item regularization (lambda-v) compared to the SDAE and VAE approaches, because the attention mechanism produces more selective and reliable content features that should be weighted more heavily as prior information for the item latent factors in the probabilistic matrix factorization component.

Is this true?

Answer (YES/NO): NO